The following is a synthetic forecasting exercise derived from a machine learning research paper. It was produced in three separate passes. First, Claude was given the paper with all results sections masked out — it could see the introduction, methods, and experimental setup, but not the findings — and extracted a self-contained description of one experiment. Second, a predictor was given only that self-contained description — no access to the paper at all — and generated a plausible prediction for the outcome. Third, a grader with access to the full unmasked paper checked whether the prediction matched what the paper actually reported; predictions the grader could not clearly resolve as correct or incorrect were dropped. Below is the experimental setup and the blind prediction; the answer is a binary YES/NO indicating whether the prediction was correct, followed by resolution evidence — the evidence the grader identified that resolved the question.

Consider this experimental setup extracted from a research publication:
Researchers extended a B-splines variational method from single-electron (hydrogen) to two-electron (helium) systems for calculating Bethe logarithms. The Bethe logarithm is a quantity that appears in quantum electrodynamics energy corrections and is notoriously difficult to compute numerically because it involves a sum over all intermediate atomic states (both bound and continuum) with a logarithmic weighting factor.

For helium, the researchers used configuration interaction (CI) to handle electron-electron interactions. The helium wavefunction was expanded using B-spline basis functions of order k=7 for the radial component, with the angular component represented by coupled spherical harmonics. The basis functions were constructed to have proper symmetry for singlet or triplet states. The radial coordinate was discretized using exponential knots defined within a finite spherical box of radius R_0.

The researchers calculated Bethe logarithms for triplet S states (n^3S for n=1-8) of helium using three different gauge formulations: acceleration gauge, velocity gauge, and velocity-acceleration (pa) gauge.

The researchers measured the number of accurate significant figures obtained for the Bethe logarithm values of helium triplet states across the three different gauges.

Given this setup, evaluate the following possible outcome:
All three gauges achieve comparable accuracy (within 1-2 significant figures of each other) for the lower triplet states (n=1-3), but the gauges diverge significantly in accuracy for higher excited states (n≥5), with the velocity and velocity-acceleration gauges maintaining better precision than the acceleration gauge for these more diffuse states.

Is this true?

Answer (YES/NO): NO